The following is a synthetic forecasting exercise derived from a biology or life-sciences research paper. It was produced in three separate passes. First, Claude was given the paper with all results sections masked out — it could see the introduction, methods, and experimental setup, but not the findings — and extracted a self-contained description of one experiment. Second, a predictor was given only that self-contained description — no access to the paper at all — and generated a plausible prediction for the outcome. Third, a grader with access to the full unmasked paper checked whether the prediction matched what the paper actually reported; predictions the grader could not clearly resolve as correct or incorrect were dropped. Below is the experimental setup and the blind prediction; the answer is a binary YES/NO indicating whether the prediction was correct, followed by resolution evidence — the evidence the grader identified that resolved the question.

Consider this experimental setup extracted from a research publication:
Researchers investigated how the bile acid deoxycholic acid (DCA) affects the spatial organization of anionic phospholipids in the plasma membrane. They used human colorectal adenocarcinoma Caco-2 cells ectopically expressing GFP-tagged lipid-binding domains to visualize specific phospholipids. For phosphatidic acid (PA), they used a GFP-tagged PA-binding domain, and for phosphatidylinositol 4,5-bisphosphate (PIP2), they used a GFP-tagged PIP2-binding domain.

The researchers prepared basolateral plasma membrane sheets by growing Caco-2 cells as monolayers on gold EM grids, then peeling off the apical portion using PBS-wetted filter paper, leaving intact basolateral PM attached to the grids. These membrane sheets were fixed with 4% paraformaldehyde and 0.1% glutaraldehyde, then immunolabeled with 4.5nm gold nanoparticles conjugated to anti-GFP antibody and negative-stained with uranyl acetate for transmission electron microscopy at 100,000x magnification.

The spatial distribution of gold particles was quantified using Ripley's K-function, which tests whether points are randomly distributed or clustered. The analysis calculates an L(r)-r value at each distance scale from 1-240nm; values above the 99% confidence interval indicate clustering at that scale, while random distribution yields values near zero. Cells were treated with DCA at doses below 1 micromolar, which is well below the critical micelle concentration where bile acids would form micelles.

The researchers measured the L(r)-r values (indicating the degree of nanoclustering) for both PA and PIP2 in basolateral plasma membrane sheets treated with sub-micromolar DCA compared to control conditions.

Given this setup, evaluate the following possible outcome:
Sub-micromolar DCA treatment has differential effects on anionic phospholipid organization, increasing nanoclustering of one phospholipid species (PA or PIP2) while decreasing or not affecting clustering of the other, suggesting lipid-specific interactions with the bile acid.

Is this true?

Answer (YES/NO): YES